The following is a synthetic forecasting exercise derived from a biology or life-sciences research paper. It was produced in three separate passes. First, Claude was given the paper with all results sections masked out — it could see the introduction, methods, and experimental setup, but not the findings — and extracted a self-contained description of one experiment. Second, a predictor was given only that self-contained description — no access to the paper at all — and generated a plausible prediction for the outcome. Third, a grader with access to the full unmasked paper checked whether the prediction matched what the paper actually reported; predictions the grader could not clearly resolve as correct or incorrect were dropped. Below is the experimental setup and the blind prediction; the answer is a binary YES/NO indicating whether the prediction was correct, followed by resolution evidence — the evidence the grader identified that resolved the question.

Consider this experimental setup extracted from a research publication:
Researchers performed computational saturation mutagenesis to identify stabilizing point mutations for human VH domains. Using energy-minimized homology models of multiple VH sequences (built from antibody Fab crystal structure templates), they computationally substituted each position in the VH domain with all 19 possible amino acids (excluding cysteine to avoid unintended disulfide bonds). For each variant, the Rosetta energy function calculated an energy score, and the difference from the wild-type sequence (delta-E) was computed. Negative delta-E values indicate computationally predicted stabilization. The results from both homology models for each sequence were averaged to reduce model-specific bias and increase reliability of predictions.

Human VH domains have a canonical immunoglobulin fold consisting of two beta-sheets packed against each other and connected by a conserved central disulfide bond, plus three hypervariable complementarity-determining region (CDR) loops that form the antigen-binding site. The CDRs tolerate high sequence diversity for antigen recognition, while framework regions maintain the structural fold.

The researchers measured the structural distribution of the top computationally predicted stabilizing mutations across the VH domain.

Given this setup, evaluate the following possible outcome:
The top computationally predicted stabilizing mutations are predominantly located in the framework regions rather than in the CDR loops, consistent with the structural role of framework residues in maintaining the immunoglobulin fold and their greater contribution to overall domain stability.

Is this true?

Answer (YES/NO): YES